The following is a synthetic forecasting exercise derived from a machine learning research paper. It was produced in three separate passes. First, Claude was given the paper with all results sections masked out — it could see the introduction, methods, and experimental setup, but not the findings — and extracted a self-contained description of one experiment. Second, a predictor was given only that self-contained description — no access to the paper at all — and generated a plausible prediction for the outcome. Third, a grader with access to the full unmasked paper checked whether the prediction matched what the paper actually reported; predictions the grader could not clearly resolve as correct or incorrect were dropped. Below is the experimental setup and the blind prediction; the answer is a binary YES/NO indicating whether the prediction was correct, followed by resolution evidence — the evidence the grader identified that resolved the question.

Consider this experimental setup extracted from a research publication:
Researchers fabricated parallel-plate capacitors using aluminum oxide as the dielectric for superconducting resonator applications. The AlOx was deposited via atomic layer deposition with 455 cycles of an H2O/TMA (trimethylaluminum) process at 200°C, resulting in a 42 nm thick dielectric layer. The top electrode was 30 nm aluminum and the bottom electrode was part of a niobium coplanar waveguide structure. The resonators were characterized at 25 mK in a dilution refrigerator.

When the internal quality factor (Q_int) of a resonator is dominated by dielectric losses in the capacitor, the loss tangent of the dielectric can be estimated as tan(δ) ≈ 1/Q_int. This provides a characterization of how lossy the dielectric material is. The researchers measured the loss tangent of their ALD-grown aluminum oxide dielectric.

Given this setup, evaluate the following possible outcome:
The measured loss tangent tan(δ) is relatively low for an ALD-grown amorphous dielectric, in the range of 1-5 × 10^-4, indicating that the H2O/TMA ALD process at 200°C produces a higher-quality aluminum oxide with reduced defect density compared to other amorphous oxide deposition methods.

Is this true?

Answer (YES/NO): YES